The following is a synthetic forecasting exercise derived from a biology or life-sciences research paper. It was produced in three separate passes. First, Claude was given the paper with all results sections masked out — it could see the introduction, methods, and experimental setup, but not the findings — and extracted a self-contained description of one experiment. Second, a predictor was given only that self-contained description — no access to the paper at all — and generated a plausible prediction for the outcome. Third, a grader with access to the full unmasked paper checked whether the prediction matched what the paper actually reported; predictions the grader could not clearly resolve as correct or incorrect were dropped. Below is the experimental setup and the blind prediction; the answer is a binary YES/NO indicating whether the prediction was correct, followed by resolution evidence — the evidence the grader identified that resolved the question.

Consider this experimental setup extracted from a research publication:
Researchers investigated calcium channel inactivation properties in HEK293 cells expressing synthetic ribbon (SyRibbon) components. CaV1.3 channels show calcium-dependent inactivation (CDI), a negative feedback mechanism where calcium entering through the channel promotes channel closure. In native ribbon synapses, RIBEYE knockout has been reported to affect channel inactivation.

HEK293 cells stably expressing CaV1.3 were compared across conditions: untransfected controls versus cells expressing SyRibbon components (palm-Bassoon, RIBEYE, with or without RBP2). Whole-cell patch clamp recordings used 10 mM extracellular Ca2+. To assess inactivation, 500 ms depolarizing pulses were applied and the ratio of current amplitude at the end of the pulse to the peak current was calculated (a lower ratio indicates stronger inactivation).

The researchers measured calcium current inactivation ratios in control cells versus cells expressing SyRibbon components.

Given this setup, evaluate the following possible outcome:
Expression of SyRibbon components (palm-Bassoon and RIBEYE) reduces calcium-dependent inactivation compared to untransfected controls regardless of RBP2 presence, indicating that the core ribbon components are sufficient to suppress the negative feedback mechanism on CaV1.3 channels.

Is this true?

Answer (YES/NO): NO